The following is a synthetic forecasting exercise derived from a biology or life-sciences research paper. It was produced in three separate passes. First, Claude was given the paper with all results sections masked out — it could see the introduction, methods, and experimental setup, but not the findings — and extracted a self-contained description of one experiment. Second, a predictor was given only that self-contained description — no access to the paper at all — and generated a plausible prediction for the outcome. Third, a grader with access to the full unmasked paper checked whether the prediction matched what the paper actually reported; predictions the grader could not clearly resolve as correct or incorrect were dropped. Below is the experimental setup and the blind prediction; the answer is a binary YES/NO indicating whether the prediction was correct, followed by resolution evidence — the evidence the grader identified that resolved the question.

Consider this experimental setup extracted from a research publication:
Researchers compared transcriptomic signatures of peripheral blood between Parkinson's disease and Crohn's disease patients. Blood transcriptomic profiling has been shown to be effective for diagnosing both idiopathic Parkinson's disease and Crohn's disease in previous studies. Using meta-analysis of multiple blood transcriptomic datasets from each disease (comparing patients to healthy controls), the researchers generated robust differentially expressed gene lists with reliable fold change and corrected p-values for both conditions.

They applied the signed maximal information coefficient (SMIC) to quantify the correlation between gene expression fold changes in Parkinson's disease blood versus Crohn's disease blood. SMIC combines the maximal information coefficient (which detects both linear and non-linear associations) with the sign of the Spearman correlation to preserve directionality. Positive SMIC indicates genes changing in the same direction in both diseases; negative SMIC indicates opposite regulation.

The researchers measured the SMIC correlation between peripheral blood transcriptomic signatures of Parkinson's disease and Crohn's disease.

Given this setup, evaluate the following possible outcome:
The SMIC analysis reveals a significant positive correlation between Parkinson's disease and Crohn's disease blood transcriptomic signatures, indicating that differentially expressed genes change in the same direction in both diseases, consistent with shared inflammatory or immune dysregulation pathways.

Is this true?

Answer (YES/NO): YES